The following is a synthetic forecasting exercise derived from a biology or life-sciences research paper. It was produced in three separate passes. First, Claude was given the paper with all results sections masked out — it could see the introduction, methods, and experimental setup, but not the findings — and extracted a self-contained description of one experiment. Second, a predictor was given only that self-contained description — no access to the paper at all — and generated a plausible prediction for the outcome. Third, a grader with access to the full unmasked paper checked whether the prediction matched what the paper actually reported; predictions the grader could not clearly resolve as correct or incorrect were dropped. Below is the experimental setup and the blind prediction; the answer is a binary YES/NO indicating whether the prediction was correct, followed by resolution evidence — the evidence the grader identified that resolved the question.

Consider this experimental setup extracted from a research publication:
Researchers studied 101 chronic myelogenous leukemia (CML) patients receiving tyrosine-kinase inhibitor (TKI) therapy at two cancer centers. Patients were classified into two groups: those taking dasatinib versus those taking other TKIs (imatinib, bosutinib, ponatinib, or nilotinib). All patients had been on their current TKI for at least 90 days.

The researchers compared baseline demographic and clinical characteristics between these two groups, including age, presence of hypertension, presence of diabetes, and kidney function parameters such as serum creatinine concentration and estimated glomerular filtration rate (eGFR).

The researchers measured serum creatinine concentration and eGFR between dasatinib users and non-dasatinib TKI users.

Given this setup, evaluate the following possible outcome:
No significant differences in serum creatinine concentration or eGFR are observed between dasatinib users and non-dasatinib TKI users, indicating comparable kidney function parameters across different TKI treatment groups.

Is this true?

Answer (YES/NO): NO